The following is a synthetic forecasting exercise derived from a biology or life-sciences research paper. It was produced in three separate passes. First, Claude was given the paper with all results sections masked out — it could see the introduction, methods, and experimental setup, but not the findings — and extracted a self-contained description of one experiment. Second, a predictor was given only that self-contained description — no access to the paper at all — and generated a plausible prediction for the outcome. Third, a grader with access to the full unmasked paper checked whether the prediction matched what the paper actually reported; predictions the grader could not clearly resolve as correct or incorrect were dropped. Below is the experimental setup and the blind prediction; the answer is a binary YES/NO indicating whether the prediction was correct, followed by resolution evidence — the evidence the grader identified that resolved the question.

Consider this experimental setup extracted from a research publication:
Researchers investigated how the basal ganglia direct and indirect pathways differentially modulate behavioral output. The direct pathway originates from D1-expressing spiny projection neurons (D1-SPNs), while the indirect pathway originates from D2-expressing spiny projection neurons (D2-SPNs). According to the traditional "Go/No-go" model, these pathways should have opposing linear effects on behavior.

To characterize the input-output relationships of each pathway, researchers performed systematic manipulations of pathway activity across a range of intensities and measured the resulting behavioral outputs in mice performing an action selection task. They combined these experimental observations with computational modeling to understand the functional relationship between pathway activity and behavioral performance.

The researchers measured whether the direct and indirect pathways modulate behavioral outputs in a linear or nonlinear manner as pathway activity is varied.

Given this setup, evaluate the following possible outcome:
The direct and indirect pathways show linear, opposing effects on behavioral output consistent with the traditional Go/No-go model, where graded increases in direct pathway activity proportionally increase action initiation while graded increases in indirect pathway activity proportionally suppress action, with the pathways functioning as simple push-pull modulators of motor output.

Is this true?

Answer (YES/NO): NO